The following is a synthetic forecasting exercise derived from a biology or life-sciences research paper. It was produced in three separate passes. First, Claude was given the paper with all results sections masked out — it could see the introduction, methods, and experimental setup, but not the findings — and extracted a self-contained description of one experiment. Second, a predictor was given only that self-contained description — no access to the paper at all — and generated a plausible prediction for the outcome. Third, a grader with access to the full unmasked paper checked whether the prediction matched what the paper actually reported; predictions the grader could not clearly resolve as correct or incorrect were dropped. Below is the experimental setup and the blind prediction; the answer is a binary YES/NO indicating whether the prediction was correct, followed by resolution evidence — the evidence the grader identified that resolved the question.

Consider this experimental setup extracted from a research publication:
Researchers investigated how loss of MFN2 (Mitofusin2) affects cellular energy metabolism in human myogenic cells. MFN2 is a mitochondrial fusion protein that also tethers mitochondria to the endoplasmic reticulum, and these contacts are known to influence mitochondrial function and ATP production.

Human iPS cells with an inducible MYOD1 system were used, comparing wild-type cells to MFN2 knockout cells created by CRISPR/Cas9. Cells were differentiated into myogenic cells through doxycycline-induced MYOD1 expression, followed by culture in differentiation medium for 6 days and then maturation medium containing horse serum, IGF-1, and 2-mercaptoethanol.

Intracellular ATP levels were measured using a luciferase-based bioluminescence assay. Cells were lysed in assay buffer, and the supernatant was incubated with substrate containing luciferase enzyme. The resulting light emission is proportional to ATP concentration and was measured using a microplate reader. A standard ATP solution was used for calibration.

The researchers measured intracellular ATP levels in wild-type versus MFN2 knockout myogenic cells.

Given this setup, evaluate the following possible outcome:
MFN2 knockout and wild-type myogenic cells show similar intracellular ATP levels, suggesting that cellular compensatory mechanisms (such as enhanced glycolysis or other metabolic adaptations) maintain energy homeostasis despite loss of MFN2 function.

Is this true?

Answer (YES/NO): NO